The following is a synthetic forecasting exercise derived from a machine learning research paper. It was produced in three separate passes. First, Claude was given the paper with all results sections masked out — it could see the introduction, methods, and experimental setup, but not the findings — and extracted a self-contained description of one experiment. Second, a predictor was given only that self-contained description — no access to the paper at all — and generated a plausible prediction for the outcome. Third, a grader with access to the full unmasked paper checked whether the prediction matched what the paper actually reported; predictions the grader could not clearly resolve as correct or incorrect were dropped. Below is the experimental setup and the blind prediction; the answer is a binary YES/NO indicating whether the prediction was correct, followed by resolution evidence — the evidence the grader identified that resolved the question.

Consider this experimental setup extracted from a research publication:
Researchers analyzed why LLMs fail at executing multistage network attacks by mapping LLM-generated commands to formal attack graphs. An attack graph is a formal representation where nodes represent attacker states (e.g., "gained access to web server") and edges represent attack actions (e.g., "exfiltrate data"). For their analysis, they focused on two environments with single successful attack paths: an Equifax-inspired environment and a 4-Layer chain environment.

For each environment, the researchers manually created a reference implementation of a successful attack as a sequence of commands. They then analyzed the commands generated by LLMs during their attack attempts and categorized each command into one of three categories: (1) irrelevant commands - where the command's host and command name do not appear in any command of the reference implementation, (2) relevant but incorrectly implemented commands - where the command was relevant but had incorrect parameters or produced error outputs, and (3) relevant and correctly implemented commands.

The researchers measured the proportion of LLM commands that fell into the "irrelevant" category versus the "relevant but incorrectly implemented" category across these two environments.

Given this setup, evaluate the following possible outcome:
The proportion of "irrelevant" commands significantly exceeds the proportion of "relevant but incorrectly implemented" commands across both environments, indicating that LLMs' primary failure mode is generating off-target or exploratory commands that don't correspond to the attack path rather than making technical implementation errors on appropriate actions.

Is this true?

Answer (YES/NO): YES